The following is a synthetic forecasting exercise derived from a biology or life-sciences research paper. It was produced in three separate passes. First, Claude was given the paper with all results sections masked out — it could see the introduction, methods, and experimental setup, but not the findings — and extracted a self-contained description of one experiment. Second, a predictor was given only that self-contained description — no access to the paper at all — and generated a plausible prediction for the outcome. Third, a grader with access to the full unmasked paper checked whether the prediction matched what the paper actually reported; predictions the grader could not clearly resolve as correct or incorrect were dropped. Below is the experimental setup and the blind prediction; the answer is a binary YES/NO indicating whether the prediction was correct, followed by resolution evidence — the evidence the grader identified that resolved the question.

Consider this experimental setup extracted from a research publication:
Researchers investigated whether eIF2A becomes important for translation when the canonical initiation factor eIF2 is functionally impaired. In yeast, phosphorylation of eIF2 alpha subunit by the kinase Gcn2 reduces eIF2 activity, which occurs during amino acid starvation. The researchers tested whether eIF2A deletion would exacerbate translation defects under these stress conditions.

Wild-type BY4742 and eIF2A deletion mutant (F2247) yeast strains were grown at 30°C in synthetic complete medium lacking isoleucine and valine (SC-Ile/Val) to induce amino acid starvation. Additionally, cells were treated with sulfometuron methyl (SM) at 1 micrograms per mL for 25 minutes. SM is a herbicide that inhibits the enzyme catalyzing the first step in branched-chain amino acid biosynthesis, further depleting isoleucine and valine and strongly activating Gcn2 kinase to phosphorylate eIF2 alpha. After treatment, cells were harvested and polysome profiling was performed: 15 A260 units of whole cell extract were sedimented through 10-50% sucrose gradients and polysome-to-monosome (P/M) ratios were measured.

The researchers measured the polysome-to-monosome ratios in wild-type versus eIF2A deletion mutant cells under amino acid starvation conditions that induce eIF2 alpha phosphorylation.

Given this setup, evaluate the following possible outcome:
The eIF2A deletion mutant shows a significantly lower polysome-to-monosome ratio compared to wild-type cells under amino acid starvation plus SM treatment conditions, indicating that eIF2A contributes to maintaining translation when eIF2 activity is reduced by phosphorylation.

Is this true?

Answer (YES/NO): NO